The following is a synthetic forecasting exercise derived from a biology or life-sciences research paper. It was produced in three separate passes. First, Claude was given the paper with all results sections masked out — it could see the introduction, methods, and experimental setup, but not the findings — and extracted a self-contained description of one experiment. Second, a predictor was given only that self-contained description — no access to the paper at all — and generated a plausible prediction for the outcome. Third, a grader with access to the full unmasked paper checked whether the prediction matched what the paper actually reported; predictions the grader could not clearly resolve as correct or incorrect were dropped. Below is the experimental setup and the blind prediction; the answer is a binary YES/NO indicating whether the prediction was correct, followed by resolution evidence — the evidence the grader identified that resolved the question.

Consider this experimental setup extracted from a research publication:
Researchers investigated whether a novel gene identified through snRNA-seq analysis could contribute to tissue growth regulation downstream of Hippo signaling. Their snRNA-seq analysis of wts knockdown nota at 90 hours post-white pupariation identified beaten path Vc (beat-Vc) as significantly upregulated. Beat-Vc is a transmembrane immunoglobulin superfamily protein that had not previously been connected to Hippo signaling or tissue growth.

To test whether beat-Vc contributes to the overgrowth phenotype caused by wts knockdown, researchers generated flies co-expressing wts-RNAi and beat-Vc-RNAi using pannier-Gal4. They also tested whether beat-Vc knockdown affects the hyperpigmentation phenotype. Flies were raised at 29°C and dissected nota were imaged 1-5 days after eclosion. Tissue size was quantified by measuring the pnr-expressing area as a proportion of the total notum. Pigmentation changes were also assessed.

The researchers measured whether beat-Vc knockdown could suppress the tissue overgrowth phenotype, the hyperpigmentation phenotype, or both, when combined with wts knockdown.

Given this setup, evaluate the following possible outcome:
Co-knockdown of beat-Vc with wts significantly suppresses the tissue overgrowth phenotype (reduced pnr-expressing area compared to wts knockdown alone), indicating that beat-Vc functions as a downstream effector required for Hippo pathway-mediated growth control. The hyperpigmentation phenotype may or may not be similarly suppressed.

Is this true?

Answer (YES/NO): YES